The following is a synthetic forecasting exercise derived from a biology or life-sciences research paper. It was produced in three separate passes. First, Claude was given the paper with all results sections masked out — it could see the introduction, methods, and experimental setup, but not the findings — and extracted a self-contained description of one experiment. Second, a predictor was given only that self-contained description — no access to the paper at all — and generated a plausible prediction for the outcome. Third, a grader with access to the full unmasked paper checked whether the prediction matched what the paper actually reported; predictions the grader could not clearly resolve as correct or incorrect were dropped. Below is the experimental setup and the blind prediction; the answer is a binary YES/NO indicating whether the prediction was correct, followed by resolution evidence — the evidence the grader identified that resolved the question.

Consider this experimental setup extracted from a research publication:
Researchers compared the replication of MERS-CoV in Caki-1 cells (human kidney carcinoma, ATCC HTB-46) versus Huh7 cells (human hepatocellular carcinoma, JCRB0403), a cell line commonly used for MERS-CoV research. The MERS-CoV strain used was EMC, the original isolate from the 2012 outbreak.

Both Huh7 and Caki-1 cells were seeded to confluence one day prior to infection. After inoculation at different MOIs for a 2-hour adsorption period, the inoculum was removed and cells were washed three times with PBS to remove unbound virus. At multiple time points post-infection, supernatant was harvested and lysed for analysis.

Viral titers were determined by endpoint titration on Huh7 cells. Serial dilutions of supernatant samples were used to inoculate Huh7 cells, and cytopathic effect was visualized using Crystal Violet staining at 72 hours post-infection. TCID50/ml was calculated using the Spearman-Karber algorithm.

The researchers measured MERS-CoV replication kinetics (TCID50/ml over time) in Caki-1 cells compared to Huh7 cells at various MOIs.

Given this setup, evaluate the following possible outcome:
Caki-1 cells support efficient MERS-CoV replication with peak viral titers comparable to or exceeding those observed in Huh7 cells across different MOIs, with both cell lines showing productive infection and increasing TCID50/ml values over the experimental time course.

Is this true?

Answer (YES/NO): YES